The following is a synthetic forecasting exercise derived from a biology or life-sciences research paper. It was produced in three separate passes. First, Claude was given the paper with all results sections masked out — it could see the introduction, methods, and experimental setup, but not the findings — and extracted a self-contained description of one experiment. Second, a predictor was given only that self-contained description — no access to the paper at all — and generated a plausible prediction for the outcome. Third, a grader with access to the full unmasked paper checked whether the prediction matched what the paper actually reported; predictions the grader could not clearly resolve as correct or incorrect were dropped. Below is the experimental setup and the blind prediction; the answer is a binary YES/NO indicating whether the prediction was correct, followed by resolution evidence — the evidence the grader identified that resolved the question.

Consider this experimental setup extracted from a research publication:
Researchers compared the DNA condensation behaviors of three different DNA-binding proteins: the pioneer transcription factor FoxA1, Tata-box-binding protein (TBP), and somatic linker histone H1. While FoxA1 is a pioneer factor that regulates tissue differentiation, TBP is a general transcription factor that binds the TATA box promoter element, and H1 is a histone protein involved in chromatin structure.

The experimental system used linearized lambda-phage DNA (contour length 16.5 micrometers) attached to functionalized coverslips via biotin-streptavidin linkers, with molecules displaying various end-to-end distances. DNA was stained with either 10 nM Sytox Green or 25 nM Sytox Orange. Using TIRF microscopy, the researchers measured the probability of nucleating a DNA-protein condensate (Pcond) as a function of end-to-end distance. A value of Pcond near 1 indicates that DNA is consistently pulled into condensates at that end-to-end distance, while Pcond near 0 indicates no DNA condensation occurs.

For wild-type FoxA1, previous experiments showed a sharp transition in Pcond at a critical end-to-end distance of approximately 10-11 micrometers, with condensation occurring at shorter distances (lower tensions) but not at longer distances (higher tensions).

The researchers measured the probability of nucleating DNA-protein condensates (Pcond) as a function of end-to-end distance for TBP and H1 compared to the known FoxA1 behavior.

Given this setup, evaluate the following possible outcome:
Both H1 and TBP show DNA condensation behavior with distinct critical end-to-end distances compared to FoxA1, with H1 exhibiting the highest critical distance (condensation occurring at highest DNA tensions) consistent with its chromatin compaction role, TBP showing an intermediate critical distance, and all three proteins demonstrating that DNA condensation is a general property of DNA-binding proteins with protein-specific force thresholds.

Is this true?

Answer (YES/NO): NO